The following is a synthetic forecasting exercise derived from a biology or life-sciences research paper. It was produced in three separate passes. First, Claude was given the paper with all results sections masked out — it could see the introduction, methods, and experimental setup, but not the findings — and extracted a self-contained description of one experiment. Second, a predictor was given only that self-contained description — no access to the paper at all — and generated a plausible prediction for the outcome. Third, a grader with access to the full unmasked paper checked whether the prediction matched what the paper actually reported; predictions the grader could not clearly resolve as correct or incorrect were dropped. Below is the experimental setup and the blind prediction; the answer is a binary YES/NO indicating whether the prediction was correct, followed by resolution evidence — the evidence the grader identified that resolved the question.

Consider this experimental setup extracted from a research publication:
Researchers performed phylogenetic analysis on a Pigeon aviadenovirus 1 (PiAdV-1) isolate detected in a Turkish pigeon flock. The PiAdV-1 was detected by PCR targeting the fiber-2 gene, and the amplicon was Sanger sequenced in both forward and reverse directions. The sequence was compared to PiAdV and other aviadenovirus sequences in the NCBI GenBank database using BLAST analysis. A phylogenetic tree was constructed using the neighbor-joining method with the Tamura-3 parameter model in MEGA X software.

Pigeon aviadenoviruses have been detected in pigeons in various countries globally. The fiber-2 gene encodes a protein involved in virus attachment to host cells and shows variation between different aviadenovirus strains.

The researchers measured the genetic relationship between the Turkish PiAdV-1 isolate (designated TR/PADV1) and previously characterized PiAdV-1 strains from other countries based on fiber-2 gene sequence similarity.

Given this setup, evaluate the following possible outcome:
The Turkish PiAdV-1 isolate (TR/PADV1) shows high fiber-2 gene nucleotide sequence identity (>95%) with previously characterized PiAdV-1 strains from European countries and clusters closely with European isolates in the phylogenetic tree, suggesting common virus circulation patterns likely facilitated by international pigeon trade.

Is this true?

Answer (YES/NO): NO